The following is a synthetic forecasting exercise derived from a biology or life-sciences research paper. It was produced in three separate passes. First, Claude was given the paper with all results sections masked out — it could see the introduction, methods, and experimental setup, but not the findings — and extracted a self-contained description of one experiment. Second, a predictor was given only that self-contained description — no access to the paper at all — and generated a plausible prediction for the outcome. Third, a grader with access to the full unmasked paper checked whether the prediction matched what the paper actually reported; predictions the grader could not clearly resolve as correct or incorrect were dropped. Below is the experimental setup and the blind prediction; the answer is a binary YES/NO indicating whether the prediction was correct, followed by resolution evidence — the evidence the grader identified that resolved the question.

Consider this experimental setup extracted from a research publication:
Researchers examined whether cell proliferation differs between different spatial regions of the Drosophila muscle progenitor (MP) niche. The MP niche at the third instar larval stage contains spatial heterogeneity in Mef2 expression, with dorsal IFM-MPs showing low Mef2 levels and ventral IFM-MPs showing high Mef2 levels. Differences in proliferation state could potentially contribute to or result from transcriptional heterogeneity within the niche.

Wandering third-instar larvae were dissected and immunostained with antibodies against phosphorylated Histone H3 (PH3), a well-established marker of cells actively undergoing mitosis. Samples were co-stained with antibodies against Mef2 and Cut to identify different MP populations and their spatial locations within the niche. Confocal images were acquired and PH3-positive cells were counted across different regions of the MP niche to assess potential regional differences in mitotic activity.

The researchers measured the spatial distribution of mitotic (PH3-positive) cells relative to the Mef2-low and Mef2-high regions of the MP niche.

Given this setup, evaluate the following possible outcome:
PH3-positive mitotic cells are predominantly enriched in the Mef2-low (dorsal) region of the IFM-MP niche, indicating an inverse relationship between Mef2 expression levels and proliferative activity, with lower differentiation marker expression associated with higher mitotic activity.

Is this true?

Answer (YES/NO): NO